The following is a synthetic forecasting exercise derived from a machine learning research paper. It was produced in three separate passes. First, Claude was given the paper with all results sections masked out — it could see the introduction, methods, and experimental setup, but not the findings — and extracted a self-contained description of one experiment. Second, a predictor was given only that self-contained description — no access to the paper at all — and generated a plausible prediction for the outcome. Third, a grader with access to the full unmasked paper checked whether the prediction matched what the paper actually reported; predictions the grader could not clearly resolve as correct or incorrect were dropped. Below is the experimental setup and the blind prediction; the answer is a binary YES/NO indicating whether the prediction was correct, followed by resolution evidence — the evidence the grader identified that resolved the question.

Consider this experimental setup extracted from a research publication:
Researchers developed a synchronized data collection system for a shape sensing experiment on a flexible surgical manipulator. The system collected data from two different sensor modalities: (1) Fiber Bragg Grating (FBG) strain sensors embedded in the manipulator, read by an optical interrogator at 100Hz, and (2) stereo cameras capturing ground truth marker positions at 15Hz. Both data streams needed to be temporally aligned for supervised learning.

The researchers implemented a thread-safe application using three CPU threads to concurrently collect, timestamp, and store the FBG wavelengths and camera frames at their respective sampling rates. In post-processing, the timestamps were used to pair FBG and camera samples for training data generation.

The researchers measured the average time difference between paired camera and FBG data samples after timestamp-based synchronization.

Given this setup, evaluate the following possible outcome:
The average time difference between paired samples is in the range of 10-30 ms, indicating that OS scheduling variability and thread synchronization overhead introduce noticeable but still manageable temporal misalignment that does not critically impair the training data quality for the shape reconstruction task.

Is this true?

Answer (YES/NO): NO